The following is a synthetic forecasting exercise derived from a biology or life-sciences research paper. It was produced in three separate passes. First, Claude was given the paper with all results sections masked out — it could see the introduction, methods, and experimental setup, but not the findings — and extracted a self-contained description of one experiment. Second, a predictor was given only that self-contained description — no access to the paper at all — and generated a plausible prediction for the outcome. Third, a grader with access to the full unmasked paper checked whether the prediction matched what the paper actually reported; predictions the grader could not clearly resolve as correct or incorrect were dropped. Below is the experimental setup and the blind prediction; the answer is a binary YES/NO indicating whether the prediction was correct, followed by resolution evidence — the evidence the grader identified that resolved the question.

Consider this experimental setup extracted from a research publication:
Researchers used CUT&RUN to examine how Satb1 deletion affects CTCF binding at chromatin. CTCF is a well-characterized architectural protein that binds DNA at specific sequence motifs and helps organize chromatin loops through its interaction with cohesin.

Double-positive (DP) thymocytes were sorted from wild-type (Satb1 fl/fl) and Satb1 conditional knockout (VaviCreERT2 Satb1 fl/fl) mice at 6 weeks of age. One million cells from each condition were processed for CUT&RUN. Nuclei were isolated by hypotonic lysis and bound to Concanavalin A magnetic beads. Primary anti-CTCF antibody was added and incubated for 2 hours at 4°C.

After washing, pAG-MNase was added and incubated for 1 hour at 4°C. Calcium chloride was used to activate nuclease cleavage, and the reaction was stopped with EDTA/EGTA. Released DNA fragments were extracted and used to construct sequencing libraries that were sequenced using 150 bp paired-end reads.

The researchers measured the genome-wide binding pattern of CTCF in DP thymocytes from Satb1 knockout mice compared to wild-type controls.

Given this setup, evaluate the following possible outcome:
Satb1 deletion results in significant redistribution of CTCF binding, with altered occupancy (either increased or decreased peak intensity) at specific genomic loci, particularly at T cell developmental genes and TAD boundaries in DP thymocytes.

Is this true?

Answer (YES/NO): NO